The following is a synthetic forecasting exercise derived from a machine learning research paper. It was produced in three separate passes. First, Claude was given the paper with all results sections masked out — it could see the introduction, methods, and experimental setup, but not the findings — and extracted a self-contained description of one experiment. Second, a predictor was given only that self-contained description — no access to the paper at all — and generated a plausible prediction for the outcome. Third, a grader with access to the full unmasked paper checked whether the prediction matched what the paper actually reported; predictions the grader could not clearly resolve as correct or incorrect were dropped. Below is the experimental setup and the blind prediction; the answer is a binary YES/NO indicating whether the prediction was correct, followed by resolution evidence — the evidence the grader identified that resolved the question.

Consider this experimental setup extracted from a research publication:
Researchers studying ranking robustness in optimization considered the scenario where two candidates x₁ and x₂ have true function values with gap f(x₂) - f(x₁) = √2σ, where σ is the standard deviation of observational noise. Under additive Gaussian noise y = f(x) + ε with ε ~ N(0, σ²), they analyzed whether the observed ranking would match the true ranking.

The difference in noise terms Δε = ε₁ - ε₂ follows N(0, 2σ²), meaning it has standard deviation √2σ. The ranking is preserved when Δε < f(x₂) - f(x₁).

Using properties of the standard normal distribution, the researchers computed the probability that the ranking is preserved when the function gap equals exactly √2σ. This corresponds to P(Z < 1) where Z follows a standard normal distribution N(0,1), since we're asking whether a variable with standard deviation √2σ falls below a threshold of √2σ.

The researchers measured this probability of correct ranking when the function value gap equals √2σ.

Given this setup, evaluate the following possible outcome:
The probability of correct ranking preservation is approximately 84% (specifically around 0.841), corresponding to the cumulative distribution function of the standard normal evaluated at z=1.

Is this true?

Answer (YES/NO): NO